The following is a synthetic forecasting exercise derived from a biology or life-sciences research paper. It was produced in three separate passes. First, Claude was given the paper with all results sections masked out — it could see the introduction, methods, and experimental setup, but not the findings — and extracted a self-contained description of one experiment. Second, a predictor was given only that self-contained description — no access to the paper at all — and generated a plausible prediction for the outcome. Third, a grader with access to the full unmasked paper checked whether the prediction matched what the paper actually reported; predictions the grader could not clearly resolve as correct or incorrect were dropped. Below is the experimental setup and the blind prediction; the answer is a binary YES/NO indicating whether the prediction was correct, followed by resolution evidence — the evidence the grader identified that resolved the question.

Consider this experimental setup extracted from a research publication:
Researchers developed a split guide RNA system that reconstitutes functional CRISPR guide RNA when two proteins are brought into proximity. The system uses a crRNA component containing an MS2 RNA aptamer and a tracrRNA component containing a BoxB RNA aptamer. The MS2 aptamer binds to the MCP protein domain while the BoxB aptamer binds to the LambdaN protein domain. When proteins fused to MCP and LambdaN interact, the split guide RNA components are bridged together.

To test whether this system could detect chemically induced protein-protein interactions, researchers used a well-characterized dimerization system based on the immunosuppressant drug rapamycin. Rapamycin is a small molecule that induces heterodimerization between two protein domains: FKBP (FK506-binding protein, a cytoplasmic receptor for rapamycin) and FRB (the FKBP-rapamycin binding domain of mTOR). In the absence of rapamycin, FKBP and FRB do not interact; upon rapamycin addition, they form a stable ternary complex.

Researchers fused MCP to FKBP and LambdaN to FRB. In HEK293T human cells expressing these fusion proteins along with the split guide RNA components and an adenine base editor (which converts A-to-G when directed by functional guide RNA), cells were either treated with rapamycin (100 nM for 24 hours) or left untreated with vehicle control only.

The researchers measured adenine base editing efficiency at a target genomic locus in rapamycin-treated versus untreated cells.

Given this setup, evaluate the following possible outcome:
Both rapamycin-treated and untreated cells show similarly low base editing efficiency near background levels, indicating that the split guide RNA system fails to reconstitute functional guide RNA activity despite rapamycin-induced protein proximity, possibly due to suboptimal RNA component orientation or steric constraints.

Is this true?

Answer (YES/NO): NO